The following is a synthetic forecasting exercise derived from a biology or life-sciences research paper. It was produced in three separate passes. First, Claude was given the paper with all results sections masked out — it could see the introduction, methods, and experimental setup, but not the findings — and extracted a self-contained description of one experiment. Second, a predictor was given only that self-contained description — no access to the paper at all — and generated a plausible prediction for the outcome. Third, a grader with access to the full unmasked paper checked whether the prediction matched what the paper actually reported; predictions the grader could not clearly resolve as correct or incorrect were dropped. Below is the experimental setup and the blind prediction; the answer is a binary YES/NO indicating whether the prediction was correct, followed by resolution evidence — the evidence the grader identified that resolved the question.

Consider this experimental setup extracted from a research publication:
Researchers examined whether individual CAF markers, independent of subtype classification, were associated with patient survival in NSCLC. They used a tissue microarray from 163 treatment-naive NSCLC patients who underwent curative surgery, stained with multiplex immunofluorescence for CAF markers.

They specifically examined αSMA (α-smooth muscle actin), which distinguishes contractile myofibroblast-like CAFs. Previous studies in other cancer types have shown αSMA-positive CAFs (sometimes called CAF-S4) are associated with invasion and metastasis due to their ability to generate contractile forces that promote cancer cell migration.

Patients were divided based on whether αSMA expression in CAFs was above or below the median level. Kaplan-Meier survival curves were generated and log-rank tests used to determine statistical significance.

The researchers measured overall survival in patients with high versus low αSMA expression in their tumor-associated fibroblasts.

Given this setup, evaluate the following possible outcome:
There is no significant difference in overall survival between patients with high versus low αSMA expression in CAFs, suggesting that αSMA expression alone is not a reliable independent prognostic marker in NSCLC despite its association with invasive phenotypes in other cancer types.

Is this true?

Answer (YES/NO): YES